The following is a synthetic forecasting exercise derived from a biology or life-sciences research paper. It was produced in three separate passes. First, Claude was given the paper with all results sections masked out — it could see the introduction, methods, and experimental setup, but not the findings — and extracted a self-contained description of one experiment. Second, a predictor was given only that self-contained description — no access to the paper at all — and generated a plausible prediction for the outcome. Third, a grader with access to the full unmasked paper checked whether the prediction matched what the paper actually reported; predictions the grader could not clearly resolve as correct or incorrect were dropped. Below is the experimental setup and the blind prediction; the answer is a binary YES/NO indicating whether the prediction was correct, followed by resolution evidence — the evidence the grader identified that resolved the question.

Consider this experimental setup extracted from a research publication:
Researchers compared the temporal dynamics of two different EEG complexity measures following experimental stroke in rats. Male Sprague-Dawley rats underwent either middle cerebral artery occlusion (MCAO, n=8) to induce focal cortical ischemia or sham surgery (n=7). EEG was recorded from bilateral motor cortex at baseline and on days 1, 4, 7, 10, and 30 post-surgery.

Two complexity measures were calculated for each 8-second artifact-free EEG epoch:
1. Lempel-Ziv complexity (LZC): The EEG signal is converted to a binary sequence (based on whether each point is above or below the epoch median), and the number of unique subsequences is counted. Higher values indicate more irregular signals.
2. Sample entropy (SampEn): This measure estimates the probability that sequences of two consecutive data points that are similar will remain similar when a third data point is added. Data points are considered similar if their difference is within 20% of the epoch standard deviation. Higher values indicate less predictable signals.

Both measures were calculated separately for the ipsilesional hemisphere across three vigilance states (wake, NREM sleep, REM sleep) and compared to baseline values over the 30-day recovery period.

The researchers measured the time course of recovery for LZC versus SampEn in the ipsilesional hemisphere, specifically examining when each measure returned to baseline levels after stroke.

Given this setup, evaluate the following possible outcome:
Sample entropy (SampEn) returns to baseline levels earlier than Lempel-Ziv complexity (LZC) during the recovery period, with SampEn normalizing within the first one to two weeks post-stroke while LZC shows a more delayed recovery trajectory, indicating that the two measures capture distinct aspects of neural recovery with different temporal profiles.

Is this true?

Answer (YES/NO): NO